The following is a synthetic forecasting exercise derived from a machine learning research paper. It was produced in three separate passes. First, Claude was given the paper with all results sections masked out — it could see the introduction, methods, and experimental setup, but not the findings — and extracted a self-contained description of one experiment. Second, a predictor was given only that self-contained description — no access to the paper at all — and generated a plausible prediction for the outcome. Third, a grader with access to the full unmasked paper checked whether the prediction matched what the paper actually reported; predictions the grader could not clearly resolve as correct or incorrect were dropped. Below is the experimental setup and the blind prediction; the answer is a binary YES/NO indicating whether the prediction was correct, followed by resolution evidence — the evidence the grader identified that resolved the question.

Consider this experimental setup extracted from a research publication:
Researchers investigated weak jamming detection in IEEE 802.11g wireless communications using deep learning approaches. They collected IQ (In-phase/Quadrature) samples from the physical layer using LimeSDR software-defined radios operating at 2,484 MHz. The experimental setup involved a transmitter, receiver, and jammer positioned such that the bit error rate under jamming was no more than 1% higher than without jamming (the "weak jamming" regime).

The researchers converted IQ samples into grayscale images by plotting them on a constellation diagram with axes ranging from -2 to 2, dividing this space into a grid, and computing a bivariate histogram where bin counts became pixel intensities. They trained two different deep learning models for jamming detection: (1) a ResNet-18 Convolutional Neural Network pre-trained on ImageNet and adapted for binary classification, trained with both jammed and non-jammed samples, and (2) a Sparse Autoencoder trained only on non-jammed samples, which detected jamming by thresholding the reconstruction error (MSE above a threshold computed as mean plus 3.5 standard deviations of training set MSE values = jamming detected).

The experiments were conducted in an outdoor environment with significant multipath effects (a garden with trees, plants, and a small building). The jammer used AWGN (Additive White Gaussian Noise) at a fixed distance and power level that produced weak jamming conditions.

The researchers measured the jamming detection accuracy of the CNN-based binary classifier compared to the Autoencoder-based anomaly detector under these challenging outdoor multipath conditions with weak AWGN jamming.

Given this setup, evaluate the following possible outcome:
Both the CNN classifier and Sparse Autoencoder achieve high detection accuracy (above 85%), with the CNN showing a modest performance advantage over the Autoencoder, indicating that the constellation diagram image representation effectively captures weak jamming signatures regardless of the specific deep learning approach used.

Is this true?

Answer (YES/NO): NO